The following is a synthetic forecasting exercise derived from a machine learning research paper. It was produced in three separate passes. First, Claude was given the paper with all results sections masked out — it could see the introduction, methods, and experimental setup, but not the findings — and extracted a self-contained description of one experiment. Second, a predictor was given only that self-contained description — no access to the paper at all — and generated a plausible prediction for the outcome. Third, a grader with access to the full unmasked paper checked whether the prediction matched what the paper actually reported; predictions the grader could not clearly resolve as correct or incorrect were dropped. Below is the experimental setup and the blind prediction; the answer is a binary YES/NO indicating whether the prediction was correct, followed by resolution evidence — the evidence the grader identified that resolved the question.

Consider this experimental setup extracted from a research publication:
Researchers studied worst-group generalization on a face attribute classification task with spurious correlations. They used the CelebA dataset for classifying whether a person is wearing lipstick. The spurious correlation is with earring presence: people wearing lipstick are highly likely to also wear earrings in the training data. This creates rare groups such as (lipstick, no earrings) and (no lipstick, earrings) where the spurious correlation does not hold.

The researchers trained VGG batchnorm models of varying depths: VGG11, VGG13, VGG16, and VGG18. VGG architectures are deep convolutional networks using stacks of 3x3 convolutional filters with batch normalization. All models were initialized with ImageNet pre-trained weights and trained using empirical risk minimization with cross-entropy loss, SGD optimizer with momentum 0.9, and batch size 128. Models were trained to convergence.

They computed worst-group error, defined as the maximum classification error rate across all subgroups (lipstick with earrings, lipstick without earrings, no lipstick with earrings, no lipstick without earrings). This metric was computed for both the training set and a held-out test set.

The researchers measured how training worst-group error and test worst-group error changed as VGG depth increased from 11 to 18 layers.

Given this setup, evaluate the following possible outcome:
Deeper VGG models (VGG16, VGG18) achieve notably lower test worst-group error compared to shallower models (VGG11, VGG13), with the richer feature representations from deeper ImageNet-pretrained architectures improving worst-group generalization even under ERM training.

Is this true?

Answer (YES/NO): NO